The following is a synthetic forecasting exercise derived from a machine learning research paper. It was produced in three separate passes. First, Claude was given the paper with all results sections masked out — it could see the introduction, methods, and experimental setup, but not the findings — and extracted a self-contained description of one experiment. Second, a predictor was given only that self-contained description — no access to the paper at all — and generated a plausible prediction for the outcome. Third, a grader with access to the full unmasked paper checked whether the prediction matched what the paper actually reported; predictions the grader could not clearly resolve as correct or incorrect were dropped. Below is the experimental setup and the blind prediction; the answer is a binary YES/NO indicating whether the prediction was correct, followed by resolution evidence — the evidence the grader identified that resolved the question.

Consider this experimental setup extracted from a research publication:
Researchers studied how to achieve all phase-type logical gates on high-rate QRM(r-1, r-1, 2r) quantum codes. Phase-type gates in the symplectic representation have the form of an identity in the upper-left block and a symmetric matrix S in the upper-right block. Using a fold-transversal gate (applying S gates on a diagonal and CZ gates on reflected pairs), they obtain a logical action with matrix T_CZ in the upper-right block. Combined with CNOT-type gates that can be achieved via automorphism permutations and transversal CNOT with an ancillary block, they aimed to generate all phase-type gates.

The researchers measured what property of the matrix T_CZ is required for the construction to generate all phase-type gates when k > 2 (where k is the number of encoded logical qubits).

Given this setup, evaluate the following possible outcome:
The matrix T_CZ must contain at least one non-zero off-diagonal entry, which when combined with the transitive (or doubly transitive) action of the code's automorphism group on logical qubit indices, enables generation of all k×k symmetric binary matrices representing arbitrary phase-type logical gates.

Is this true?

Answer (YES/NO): NO